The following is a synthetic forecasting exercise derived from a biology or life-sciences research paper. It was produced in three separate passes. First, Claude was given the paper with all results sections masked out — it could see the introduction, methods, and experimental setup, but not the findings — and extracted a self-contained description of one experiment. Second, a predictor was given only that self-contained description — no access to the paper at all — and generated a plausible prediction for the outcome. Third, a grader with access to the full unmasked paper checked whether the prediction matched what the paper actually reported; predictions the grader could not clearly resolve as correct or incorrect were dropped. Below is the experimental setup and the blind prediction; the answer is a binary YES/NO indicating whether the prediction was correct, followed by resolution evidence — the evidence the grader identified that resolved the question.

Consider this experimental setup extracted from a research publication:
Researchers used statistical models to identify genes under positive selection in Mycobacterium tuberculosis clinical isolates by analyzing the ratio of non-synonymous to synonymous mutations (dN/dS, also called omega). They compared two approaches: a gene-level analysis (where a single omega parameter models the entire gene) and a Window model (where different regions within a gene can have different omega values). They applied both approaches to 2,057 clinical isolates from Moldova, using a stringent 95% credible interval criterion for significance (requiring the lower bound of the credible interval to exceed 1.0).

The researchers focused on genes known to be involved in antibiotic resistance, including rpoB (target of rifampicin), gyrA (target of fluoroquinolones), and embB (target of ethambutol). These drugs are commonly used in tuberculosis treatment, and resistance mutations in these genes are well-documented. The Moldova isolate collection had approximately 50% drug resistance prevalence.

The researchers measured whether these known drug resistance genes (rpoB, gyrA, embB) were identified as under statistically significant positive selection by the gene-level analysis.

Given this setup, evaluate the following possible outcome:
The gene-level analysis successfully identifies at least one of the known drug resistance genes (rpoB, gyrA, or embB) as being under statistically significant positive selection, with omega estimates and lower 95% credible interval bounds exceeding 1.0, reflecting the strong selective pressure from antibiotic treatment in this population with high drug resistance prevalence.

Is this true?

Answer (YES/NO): NO